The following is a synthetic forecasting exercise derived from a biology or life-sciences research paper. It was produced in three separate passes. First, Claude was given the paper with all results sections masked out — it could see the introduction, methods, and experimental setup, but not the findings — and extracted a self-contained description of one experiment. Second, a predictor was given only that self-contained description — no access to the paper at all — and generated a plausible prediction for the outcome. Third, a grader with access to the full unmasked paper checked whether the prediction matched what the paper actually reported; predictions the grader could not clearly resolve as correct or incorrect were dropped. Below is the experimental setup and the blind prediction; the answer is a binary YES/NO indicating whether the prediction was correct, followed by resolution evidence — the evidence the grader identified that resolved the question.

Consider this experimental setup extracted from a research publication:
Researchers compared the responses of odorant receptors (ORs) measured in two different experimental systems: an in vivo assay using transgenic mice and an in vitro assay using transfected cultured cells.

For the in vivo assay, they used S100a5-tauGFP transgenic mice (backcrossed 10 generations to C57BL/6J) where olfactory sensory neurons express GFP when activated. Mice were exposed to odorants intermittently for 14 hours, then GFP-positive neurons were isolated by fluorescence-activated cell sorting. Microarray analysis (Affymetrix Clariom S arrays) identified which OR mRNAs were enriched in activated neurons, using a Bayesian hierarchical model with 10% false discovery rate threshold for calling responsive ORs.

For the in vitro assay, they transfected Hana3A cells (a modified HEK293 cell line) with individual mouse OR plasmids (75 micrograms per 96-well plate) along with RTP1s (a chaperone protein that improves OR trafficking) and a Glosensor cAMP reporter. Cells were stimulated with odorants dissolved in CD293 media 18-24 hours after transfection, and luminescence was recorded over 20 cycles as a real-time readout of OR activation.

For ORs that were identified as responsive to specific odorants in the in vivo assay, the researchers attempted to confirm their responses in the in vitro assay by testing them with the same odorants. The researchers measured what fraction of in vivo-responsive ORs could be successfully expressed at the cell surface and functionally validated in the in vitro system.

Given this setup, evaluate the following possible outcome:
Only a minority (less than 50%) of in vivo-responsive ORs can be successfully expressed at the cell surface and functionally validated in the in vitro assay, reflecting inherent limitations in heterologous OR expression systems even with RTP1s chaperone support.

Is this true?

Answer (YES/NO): YES